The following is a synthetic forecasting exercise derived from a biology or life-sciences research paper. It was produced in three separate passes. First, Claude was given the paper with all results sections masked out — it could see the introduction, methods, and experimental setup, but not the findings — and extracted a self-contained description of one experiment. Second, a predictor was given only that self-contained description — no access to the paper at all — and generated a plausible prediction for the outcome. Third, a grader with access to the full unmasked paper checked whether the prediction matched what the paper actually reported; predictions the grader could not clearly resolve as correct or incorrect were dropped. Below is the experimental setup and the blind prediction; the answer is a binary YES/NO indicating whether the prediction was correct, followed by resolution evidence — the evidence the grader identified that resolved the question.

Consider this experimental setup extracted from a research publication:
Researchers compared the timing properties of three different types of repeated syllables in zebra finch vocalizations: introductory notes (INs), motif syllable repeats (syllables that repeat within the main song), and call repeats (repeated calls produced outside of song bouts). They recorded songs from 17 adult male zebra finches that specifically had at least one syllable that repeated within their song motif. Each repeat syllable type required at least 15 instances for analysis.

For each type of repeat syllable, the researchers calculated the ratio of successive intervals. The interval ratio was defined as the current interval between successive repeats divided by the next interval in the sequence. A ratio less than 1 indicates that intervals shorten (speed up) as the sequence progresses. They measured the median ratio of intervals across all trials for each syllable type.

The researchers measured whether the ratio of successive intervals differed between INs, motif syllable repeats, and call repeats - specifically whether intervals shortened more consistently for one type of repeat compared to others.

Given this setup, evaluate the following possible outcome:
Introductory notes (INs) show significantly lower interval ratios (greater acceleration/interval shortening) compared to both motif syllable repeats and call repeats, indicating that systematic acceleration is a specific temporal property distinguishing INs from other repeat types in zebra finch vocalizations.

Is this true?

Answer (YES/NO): YES